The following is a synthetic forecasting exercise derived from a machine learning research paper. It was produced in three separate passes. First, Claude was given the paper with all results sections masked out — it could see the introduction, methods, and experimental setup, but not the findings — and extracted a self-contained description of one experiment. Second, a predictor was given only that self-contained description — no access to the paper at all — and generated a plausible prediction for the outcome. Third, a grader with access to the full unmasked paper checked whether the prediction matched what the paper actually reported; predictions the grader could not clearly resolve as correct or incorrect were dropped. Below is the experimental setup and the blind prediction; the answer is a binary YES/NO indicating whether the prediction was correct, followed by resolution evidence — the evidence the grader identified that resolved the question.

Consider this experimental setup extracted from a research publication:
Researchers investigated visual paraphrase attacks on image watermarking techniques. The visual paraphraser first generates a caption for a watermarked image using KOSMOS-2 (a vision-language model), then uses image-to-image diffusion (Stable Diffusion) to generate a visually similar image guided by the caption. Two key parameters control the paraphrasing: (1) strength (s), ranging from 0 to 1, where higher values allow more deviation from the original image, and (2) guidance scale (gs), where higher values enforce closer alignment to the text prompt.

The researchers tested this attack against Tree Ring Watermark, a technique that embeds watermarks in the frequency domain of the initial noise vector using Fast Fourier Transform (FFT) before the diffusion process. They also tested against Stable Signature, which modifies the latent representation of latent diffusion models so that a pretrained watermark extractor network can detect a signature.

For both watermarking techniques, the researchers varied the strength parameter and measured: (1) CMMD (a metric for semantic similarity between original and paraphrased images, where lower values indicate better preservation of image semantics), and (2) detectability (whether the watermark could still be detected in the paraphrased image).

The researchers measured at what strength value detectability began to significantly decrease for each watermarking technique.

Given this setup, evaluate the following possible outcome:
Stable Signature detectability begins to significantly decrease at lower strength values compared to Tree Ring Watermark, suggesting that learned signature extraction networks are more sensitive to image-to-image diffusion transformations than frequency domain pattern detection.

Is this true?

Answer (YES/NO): NO